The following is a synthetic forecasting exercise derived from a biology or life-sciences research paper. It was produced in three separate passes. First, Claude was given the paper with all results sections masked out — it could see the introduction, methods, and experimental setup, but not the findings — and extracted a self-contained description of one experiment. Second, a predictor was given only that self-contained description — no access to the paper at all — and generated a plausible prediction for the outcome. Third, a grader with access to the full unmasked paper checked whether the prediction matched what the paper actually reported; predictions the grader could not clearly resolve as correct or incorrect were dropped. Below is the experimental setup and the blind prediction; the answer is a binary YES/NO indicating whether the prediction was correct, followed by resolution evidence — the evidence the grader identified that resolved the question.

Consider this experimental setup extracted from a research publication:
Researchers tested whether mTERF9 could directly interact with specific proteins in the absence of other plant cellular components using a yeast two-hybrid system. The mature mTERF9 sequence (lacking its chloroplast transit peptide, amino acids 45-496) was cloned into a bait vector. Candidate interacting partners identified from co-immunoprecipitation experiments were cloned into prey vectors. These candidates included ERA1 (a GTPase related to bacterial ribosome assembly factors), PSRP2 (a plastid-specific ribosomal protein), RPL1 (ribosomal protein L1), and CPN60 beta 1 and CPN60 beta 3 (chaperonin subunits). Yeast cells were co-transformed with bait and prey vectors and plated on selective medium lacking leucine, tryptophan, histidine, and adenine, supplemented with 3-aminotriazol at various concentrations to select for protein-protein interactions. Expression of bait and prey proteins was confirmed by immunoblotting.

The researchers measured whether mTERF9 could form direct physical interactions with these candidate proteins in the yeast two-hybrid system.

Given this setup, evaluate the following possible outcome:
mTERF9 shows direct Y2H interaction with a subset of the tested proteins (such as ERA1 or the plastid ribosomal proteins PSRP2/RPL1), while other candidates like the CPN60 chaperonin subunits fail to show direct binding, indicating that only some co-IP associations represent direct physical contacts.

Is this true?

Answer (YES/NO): NO